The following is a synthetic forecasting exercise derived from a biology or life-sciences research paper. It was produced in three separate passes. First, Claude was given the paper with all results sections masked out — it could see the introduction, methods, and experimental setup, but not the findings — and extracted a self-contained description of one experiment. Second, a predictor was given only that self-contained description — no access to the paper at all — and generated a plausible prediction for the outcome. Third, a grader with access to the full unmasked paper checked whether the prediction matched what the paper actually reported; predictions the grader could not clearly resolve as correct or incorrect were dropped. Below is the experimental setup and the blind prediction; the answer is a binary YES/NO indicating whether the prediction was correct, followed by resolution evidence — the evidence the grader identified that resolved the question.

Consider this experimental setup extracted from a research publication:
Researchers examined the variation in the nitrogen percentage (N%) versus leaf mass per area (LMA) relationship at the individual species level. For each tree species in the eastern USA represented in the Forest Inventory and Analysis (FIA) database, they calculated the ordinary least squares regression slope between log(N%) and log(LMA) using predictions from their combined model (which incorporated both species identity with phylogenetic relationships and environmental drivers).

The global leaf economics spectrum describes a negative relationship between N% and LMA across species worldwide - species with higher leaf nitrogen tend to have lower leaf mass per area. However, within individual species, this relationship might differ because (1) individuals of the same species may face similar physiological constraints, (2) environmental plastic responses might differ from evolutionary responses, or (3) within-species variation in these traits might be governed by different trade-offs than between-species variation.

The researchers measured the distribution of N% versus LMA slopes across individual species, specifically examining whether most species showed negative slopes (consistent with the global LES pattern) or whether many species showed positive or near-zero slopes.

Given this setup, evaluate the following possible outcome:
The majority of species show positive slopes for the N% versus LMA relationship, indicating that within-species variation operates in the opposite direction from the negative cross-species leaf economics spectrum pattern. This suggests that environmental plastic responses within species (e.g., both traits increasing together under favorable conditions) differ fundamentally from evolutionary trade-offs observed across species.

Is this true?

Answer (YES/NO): NO